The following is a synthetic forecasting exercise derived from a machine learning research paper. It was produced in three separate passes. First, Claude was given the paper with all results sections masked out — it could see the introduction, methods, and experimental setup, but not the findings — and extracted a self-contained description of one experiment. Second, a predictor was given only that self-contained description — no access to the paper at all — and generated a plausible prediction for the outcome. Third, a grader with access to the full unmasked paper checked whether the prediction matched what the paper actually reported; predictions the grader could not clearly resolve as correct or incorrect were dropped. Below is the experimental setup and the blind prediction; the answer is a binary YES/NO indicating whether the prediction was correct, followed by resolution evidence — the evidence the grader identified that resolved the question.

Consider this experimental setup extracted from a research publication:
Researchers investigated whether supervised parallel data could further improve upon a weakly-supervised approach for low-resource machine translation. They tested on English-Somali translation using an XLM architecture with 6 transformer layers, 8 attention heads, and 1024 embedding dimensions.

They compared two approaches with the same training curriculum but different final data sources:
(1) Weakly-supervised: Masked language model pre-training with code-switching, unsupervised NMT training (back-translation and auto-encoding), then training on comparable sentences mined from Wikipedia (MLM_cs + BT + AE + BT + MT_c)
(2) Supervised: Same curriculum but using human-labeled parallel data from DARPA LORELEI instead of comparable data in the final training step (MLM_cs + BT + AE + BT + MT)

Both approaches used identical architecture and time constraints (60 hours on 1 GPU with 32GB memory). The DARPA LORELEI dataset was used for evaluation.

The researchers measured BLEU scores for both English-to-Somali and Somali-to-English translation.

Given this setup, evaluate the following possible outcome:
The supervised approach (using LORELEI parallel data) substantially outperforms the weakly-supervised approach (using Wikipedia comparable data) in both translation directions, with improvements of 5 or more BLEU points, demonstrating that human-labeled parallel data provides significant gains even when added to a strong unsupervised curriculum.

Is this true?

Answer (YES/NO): YES